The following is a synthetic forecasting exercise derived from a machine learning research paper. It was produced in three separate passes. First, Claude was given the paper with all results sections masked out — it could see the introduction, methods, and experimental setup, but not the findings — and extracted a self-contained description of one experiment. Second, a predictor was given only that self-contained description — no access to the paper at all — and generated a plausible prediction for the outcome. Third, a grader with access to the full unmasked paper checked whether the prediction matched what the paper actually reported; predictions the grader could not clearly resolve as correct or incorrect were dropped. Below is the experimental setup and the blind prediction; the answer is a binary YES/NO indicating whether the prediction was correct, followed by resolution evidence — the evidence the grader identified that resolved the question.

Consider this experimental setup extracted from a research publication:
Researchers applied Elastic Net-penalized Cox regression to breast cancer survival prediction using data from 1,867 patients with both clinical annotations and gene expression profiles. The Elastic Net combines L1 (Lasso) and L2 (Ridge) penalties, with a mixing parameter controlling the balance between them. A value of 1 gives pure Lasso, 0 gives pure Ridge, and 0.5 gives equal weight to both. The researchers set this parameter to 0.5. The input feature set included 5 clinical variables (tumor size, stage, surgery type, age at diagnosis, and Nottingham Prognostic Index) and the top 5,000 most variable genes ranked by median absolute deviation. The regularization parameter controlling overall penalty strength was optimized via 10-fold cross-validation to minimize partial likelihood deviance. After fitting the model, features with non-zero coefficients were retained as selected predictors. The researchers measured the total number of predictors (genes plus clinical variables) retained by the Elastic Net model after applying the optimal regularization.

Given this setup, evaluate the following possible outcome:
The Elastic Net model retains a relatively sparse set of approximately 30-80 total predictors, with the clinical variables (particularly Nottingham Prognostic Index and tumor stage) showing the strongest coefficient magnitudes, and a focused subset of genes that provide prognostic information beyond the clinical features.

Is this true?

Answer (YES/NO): NO